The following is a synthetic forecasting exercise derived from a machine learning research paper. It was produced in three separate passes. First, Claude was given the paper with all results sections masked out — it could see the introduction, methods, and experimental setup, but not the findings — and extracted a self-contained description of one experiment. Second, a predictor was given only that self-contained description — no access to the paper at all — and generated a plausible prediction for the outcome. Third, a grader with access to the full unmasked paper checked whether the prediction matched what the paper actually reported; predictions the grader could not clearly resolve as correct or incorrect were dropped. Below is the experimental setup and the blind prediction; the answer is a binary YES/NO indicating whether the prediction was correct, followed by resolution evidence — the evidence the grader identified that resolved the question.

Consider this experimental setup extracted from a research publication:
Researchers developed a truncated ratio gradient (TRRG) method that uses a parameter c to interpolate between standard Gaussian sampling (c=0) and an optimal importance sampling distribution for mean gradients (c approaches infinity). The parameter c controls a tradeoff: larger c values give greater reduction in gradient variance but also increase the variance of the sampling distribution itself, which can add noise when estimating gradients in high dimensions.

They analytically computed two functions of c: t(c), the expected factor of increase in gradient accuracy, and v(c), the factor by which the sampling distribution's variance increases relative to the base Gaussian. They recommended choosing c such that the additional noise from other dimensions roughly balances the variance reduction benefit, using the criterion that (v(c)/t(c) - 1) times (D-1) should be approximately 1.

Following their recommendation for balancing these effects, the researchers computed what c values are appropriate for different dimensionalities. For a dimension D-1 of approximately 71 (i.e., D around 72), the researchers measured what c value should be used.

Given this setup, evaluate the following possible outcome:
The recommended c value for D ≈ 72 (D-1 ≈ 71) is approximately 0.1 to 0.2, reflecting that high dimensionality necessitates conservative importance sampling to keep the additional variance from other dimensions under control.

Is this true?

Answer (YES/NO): NO